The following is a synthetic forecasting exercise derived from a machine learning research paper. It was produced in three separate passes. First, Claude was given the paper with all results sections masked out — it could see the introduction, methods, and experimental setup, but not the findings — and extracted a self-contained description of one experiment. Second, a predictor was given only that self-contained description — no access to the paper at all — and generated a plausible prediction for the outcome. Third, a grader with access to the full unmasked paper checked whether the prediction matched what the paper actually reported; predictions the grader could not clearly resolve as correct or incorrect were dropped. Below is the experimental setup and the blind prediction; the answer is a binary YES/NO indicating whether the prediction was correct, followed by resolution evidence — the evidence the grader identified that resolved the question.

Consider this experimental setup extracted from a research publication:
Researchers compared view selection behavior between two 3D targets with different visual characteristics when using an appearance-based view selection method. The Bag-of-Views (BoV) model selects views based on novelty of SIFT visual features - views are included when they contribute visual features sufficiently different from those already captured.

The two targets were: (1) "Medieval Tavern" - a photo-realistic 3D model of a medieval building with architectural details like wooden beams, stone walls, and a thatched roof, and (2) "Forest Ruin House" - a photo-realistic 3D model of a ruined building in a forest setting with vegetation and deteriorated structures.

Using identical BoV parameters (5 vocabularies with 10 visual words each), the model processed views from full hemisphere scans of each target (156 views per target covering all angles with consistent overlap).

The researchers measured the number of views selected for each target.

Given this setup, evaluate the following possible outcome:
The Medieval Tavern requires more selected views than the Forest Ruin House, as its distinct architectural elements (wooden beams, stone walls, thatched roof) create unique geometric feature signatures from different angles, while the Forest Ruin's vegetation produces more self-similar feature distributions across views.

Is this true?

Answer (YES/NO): YES